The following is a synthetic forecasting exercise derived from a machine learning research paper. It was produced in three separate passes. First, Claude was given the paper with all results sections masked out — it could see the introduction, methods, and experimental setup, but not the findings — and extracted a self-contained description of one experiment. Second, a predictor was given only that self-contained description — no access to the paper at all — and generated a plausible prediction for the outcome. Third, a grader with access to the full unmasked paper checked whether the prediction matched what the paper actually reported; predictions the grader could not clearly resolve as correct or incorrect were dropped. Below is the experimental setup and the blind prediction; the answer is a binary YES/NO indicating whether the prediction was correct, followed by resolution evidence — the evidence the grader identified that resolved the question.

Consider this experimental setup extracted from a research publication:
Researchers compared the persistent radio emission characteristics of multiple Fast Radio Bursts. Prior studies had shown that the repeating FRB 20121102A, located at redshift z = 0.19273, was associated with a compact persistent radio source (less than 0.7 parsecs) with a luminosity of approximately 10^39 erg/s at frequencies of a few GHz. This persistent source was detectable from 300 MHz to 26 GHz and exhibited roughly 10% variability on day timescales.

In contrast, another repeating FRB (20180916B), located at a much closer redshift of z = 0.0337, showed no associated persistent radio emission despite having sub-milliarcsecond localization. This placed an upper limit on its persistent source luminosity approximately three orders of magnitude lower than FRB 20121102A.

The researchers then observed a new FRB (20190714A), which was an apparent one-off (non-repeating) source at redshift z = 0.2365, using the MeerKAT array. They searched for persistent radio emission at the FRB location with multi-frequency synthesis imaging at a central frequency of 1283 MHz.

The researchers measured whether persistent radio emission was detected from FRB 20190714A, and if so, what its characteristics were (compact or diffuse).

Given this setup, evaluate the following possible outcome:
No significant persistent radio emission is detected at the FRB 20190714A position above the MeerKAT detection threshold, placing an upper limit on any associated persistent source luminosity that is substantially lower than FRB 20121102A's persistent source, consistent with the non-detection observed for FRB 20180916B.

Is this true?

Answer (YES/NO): NO